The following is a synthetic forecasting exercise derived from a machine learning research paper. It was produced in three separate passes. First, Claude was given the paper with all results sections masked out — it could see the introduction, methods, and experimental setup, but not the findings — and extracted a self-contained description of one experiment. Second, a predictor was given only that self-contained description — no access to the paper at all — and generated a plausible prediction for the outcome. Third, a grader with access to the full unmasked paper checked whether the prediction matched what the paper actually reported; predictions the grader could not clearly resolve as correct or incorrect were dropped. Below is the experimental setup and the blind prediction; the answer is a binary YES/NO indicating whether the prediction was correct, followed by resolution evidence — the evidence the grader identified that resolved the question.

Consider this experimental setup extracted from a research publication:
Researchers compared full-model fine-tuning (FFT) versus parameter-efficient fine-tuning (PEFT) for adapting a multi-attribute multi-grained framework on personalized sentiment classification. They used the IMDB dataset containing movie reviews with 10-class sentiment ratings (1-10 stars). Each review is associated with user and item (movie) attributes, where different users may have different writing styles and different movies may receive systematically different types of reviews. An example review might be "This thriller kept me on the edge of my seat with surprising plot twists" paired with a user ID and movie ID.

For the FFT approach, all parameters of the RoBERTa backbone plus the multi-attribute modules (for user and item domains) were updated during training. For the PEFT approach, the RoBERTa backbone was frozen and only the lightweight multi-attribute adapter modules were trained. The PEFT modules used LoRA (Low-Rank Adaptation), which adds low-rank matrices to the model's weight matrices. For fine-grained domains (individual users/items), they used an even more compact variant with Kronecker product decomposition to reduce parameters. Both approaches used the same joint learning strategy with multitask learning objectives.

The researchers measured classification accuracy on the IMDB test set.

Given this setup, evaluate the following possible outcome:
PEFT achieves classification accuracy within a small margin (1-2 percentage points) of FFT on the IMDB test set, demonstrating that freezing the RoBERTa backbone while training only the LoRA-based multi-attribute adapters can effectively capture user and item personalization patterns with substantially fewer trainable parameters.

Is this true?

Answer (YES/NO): YES